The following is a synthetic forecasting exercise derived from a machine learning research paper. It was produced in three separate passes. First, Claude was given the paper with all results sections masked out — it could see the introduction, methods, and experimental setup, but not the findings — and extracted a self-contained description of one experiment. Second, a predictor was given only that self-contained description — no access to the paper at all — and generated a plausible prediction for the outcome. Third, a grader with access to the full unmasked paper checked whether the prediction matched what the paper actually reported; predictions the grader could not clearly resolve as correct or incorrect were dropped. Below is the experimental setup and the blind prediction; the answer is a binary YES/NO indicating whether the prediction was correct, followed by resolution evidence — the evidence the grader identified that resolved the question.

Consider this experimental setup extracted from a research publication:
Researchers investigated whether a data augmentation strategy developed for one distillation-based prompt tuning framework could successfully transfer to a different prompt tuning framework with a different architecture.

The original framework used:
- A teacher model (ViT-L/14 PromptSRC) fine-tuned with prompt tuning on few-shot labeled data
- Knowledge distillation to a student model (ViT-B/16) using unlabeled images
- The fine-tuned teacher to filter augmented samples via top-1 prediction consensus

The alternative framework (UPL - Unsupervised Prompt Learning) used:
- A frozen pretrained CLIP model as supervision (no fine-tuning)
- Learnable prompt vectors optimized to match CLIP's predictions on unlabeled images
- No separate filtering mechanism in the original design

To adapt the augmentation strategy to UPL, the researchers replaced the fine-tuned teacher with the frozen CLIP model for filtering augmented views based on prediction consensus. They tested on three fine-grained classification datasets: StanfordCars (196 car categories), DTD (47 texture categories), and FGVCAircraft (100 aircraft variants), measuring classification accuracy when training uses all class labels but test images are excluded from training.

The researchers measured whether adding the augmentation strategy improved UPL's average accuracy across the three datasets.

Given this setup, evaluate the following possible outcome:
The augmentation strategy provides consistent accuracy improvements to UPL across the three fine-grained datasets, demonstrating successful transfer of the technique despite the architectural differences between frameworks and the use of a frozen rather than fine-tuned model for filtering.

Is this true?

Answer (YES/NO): YES